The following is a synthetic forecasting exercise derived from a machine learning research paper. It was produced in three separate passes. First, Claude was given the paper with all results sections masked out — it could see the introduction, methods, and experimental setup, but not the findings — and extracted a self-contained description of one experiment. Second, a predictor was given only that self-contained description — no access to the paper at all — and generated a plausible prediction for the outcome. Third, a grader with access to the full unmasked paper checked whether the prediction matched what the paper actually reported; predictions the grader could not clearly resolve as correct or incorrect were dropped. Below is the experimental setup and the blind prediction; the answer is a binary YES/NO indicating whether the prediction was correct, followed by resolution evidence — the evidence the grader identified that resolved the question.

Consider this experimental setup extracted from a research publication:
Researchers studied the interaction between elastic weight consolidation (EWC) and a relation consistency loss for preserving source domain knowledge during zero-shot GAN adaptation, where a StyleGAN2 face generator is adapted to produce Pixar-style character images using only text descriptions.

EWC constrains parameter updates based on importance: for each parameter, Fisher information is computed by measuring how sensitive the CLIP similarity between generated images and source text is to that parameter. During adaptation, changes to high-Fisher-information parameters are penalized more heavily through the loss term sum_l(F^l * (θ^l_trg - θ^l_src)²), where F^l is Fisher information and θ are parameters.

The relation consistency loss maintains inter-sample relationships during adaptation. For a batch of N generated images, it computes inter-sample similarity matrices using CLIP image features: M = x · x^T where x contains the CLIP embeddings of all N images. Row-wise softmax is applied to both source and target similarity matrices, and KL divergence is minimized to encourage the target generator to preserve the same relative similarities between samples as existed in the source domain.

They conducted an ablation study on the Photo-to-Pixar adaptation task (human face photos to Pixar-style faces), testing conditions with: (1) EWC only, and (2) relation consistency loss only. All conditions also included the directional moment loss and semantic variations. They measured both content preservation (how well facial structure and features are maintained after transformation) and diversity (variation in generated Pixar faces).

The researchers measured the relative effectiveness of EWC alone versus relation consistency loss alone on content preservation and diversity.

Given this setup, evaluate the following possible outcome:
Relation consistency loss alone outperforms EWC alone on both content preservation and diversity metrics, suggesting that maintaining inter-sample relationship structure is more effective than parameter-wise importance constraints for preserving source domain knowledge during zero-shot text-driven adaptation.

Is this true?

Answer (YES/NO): NO